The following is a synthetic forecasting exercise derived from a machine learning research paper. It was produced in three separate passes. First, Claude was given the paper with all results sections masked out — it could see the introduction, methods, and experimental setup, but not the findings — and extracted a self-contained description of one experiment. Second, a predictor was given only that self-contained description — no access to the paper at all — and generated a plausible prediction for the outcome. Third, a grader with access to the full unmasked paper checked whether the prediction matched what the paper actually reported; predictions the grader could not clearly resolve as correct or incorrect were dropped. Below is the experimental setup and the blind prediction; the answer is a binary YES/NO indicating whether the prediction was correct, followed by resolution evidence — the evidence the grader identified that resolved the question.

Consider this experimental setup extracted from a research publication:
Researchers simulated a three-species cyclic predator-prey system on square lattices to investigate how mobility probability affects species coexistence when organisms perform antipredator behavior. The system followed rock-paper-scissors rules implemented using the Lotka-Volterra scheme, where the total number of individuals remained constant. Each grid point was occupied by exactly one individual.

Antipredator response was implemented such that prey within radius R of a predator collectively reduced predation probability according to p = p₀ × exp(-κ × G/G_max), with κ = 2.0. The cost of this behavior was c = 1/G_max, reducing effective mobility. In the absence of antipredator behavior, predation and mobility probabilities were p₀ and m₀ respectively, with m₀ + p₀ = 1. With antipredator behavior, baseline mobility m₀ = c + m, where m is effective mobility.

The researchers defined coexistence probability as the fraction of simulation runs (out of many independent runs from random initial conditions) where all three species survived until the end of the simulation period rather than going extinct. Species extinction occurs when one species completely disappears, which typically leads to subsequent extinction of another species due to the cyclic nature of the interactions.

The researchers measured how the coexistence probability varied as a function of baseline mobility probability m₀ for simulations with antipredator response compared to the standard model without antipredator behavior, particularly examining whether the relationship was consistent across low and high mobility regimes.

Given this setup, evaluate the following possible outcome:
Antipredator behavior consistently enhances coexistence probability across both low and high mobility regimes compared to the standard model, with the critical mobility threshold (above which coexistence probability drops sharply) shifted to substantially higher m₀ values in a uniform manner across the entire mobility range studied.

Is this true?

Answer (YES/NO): NO